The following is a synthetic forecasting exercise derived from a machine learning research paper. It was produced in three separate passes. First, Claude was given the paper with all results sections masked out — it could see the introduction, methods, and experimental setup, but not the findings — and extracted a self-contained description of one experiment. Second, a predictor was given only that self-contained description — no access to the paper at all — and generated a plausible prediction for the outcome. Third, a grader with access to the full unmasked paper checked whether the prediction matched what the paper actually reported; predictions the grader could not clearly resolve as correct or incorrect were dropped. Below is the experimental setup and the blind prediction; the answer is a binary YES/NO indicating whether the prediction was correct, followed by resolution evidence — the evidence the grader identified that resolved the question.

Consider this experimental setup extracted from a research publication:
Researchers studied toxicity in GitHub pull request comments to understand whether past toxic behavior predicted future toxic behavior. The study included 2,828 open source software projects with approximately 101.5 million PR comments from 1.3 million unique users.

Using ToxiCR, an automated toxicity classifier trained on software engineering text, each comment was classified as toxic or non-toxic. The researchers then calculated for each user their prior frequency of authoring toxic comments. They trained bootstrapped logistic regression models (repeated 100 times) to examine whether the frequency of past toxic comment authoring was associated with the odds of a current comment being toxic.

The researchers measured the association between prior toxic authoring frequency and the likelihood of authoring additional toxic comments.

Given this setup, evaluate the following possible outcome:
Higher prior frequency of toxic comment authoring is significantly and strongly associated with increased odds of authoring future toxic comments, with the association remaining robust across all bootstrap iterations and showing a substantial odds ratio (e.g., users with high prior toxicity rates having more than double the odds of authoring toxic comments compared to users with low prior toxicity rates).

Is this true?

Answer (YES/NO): NO